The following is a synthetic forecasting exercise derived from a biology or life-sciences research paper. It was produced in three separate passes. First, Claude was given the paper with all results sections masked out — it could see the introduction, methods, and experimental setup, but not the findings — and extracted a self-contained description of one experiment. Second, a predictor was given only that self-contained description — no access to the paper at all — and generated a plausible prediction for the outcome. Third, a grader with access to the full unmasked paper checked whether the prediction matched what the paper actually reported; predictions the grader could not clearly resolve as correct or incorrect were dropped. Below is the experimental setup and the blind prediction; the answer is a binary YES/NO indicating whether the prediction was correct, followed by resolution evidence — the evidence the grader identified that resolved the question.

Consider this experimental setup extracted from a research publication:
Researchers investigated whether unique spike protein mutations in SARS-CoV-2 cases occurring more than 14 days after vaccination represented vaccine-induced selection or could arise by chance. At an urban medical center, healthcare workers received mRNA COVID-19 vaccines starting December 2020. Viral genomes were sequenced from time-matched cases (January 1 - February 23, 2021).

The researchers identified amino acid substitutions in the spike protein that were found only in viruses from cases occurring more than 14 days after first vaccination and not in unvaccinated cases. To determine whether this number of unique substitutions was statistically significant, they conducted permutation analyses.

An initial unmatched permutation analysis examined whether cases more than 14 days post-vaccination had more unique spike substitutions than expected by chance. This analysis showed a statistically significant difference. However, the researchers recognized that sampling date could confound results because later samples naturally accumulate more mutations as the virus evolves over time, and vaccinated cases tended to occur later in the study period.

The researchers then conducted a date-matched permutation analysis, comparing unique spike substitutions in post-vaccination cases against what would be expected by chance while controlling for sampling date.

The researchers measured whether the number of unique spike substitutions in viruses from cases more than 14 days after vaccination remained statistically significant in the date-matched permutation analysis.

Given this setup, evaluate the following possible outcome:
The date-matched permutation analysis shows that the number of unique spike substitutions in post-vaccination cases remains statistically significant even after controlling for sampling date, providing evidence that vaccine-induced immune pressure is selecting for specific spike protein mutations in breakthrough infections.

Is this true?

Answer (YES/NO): NO